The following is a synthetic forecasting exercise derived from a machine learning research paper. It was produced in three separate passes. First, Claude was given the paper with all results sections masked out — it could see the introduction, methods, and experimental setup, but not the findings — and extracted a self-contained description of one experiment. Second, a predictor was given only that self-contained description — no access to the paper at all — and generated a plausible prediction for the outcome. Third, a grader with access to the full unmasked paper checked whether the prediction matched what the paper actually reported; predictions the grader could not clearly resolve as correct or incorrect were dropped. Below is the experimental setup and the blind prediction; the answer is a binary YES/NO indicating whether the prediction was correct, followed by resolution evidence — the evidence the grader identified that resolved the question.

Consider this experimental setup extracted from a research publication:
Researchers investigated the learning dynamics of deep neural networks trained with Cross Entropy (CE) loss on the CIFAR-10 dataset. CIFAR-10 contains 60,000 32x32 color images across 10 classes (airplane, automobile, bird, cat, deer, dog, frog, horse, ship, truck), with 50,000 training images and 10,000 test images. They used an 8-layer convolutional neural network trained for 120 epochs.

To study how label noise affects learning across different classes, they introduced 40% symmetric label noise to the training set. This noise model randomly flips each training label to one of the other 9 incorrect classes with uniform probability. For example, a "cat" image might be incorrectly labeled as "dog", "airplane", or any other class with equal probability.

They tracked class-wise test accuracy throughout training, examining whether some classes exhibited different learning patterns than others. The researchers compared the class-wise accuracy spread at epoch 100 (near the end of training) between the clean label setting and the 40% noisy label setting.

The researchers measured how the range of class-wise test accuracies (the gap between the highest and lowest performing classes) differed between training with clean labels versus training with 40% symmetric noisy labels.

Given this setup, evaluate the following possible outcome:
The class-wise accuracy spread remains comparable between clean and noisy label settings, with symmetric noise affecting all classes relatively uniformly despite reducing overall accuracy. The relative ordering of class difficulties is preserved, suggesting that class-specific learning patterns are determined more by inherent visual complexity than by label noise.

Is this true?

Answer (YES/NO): NO